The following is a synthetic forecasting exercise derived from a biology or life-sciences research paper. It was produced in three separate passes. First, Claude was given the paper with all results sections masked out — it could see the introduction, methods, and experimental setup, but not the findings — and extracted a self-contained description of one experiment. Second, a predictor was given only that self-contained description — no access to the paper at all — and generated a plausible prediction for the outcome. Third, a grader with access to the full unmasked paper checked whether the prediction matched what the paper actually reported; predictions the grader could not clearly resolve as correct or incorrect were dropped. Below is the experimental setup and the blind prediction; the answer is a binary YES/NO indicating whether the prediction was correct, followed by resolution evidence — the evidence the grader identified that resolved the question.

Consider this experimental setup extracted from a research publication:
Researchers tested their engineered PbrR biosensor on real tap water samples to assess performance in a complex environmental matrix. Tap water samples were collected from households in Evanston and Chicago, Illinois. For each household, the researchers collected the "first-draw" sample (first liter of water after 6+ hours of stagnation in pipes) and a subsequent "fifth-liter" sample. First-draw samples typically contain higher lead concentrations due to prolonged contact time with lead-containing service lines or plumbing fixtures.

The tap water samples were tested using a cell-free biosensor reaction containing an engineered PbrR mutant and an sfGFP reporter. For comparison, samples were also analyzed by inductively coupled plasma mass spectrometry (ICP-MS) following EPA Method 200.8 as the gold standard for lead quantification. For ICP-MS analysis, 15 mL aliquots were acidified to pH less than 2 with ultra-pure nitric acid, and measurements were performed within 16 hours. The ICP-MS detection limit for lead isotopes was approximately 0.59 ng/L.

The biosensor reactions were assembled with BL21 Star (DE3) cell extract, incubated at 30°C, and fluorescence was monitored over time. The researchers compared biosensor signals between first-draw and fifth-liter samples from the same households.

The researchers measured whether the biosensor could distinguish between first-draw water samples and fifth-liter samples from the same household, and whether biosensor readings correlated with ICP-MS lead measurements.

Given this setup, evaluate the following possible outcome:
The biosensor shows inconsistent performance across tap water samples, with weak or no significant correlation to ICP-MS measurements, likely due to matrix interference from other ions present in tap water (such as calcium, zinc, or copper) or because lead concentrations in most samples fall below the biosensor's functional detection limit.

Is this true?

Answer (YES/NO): NO